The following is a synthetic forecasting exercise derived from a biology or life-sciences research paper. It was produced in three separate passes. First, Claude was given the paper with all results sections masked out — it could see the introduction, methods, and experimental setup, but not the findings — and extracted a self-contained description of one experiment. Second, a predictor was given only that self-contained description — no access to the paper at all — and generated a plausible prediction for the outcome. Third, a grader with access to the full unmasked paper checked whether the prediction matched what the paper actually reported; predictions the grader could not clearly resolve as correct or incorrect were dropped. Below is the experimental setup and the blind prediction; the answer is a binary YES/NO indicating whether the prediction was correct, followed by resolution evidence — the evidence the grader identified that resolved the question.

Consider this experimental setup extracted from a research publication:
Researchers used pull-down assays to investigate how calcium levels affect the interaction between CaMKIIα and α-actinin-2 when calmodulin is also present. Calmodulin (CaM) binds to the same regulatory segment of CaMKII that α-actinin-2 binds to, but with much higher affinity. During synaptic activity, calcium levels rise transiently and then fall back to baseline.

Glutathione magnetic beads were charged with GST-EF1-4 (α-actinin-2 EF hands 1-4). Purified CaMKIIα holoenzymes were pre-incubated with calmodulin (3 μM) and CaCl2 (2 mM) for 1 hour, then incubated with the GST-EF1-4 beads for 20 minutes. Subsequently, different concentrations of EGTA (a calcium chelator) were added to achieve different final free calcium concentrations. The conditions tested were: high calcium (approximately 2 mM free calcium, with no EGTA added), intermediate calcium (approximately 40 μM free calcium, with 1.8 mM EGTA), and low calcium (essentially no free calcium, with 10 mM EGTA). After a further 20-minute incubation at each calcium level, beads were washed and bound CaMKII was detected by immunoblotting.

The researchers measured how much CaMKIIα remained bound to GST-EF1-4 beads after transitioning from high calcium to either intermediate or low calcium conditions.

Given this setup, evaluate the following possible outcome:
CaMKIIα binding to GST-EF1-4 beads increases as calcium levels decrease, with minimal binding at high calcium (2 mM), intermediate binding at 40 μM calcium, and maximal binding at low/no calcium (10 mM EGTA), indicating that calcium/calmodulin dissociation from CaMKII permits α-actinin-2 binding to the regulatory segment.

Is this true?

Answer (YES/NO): YES